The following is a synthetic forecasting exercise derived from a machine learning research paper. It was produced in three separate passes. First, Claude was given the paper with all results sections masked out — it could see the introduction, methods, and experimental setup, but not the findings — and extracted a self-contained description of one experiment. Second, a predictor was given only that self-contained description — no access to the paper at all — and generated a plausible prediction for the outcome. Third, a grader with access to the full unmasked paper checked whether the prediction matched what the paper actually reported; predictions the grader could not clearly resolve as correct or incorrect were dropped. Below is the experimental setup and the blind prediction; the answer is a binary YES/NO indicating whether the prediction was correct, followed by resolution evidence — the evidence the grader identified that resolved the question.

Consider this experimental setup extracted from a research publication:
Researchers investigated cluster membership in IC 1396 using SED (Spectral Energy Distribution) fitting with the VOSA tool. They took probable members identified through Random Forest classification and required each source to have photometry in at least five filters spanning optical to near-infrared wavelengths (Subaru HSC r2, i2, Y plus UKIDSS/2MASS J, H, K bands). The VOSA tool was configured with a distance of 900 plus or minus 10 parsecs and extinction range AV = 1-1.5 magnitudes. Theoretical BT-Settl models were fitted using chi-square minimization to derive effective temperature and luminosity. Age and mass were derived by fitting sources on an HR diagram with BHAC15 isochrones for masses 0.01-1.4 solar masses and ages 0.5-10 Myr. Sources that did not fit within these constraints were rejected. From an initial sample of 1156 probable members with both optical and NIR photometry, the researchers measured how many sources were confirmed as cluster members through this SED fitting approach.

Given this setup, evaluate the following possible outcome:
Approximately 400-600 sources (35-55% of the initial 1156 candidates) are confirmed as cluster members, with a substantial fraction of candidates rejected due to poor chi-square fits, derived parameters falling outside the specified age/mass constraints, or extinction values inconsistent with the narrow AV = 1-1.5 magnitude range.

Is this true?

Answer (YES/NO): NO